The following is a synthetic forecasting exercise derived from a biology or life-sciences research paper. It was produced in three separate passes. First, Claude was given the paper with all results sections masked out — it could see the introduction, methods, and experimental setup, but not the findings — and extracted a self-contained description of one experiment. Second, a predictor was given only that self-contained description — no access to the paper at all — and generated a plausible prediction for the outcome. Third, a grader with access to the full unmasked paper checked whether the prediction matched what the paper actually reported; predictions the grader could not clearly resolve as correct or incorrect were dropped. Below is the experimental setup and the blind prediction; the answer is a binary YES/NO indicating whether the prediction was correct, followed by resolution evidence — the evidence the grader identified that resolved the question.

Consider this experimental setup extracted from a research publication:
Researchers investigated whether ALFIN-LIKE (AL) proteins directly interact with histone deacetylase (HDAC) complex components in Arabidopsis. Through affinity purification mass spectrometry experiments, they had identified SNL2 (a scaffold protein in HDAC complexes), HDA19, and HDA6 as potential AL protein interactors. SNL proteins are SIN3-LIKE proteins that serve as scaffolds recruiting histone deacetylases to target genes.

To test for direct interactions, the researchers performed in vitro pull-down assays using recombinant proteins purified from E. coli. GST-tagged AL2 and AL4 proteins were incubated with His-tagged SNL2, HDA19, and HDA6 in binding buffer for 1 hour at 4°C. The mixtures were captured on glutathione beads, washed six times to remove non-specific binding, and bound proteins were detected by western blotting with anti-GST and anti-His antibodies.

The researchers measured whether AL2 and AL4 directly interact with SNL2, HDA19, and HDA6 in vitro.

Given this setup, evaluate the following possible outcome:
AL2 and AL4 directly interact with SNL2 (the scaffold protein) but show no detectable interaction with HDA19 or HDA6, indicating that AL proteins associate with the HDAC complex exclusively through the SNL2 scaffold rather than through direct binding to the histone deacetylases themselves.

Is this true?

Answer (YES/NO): NO